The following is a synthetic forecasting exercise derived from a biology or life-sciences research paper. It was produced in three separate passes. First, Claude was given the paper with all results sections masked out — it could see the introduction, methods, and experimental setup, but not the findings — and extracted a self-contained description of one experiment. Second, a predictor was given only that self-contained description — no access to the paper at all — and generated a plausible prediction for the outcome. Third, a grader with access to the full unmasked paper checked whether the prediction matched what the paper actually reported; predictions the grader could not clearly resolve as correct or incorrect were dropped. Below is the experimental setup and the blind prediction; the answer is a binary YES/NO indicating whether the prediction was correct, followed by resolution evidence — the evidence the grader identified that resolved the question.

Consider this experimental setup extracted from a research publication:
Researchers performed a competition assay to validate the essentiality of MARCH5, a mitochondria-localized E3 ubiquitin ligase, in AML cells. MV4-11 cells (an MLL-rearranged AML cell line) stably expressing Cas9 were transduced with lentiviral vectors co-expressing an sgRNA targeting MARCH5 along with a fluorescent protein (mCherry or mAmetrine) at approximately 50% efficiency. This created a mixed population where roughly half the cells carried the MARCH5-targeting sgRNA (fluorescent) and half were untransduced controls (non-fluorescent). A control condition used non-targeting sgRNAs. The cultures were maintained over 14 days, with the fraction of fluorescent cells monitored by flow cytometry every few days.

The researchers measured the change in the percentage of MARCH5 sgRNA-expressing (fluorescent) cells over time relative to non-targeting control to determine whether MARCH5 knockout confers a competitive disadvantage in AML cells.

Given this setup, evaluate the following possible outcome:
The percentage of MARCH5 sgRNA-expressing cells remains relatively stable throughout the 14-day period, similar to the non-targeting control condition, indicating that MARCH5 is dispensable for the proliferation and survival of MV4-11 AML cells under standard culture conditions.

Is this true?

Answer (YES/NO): NO